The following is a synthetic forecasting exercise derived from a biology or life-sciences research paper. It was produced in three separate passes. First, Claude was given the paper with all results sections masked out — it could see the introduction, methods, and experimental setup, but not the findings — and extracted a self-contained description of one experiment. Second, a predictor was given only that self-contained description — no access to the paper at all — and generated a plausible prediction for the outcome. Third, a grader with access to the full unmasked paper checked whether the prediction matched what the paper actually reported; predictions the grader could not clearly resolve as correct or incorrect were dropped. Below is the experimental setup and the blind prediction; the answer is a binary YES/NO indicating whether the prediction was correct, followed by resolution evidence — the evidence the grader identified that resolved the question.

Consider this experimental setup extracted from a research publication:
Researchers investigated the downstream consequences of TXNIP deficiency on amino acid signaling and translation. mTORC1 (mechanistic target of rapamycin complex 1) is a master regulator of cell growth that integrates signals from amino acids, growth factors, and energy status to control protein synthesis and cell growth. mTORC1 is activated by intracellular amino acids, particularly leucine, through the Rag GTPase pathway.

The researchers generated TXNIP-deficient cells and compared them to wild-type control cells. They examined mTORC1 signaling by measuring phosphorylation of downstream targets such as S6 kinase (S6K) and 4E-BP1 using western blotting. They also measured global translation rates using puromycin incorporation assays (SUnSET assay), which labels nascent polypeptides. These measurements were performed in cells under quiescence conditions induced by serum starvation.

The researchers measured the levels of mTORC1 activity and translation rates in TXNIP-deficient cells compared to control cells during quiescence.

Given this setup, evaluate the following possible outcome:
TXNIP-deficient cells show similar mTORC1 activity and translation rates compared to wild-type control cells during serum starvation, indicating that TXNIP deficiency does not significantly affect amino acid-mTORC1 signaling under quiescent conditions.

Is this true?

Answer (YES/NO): NO